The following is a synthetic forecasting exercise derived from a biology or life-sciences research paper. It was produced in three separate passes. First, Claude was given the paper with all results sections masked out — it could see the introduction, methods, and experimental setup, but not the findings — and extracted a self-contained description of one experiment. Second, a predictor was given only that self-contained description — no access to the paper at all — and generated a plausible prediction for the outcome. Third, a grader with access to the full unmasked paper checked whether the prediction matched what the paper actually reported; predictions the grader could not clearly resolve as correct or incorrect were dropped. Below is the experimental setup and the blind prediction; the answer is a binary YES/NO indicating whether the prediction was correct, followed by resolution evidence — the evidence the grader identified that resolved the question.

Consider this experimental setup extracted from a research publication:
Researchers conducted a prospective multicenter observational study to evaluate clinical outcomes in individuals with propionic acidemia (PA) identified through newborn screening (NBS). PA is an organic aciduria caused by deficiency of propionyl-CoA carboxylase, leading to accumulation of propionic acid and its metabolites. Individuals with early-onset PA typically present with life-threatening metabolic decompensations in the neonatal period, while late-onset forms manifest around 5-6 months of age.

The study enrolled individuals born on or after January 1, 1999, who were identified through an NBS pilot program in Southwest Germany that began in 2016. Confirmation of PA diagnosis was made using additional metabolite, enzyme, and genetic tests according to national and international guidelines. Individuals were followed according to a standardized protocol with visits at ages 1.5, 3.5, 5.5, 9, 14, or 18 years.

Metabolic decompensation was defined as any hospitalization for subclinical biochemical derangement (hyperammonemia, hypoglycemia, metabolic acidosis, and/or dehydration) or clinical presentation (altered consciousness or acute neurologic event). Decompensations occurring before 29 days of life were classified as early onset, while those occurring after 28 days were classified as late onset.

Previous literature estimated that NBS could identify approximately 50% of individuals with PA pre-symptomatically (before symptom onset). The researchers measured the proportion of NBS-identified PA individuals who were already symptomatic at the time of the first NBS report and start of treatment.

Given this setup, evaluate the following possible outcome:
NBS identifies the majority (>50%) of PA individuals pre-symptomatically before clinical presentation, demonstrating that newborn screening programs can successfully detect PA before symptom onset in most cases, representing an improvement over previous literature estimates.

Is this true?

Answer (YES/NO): NO